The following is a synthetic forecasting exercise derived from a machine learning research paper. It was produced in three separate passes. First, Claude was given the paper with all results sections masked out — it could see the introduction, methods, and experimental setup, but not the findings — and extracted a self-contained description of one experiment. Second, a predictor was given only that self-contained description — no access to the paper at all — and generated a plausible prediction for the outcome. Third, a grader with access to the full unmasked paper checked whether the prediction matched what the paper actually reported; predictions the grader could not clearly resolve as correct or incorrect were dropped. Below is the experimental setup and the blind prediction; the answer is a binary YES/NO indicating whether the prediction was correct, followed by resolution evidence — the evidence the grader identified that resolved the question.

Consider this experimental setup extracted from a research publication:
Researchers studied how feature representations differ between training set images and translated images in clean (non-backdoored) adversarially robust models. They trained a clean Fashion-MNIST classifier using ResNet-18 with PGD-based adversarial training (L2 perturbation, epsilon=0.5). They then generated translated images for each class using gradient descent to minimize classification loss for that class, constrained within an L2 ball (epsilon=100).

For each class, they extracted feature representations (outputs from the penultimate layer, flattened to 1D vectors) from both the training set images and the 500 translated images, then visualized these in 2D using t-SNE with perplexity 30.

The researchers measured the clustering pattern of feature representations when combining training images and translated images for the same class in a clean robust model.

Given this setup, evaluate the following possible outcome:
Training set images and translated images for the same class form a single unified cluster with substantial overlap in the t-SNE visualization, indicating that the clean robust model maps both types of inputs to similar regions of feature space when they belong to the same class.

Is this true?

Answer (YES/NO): NO